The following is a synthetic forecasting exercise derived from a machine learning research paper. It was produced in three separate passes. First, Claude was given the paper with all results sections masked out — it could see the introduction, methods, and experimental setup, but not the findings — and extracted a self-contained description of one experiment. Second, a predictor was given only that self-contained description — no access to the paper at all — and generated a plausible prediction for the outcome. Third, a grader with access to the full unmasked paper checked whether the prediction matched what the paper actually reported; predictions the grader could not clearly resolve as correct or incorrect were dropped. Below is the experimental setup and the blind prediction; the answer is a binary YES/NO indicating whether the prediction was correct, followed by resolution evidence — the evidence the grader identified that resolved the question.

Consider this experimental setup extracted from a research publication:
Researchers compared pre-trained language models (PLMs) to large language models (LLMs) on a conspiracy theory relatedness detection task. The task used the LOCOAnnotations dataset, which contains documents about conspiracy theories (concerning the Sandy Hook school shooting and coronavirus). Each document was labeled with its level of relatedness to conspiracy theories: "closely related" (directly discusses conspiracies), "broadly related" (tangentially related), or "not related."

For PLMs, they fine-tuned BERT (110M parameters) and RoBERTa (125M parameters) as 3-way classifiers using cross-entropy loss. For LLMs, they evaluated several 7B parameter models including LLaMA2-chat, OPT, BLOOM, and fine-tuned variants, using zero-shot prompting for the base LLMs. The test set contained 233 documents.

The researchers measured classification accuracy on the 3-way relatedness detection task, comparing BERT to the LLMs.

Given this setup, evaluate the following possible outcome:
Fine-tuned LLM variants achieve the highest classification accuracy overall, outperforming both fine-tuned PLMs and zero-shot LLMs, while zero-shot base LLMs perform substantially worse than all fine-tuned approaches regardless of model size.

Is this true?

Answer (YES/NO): NO